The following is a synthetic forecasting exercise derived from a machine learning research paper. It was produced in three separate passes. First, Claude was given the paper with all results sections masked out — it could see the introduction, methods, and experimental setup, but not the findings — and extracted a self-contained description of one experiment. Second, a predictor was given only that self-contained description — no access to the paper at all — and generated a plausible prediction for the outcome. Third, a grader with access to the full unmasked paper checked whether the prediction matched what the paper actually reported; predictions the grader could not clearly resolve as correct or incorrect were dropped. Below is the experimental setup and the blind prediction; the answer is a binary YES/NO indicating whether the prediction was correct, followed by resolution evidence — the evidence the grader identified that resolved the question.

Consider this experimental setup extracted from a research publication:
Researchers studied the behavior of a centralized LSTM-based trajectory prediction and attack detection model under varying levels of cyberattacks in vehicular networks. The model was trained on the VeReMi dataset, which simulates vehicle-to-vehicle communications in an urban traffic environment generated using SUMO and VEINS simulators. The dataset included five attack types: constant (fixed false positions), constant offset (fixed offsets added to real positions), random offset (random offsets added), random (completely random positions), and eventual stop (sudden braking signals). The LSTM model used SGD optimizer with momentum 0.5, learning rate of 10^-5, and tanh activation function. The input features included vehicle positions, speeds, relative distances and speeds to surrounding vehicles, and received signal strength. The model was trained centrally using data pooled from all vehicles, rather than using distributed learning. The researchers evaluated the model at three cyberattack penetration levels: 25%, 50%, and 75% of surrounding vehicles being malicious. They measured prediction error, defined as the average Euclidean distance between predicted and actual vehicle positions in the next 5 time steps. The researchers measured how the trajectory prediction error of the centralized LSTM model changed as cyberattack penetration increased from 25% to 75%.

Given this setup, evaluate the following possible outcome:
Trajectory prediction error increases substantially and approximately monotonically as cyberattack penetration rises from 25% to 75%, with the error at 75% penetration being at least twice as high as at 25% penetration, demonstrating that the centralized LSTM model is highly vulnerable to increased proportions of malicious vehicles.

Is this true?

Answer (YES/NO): NO